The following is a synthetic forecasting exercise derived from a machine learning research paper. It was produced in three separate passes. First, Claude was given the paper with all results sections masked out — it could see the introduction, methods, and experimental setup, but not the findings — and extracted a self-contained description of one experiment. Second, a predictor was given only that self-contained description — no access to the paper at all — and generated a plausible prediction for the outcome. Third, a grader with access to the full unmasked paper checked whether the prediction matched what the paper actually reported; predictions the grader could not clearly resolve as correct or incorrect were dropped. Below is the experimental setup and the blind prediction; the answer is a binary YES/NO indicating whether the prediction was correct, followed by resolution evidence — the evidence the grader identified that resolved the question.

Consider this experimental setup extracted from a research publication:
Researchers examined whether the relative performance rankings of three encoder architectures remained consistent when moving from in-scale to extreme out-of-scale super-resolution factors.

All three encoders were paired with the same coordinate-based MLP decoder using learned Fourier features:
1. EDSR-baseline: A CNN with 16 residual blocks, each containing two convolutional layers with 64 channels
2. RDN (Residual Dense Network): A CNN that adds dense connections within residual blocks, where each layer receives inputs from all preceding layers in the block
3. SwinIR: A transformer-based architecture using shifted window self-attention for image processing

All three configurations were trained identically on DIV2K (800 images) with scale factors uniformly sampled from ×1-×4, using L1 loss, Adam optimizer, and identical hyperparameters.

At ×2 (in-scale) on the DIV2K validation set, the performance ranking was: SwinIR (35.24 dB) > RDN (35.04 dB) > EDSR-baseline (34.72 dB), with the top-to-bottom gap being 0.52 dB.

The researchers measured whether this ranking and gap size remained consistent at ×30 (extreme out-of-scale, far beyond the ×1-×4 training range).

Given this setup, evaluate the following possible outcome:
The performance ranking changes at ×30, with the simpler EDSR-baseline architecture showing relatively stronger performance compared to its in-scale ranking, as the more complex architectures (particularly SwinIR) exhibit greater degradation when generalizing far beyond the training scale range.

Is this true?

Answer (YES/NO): NO